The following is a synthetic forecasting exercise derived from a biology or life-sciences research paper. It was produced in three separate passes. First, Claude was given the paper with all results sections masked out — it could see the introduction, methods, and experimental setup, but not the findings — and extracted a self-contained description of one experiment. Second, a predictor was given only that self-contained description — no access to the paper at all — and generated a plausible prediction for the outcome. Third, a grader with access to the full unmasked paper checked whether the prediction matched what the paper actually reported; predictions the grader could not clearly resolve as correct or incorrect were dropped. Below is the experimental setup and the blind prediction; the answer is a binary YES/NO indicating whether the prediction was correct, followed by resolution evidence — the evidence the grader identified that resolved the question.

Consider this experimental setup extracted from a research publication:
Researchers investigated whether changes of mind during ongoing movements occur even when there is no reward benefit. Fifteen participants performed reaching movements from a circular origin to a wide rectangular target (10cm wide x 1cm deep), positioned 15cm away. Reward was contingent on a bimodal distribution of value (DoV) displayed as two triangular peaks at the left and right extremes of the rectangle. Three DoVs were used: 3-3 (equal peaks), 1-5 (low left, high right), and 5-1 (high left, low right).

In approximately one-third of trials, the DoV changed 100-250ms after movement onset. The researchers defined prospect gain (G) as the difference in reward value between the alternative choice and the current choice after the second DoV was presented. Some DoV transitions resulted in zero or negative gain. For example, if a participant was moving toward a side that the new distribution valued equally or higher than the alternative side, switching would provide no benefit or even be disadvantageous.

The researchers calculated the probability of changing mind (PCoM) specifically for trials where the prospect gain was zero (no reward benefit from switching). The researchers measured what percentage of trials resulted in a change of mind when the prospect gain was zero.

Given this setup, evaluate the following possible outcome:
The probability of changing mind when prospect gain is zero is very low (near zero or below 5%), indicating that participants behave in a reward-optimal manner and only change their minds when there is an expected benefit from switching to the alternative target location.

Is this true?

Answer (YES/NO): NO